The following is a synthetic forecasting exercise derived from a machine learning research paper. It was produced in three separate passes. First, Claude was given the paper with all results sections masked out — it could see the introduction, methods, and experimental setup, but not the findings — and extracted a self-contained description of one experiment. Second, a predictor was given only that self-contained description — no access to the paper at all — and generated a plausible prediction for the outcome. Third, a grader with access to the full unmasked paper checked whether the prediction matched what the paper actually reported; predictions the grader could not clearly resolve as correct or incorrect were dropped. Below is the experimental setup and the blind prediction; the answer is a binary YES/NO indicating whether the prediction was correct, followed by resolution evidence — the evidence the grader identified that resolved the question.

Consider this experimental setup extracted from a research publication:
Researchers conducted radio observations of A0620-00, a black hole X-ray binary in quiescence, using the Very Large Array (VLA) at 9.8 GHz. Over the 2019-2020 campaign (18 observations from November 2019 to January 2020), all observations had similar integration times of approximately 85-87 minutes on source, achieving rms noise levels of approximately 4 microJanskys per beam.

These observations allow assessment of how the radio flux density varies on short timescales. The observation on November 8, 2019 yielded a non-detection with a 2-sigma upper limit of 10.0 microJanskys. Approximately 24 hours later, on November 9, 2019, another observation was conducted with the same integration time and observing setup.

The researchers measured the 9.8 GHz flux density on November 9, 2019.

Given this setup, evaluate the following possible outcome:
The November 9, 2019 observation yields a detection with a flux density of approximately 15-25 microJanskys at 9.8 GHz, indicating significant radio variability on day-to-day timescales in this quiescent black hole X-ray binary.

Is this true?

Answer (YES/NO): NO